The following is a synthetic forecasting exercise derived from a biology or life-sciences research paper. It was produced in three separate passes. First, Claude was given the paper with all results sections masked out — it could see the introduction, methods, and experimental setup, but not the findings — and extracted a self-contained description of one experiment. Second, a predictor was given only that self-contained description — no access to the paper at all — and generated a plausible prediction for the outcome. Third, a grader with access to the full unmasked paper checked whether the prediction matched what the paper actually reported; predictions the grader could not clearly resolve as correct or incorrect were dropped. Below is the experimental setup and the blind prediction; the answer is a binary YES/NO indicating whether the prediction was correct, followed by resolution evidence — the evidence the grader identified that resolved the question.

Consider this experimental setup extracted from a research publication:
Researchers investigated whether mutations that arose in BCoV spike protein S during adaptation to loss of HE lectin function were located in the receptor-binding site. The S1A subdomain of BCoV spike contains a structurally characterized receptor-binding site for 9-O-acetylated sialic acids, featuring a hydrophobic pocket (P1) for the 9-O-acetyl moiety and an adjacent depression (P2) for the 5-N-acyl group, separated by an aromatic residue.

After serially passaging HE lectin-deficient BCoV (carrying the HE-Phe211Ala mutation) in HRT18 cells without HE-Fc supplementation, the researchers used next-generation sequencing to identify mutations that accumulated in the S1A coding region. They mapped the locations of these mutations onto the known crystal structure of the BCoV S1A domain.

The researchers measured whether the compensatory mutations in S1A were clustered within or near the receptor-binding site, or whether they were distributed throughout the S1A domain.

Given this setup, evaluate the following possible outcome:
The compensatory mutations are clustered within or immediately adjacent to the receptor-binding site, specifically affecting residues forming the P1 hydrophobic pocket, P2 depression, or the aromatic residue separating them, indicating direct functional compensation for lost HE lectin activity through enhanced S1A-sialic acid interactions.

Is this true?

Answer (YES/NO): NO